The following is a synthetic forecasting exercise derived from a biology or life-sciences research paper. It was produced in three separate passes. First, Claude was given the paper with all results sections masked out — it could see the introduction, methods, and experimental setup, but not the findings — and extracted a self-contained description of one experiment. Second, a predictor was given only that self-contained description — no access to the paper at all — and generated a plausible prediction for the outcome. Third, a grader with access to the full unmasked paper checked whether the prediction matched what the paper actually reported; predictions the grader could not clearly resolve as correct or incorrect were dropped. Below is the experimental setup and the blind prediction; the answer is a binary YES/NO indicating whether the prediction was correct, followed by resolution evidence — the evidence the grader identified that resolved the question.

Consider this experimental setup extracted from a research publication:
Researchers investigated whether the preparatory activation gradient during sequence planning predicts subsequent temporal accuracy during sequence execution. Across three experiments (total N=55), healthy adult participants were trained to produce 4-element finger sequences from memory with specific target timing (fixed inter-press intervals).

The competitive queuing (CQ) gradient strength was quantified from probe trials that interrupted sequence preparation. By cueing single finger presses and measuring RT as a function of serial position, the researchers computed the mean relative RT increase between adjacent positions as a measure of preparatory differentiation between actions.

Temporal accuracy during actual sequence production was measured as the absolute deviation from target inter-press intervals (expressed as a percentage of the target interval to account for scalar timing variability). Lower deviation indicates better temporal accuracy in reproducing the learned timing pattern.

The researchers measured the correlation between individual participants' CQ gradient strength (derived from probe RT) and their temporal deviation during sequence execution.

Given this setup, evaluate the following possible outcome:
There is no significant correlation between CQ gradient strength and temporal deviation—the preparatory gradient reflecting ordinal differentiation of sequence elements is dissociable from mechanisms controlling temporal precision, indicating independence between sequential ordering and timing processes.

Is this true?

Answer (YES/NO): NO